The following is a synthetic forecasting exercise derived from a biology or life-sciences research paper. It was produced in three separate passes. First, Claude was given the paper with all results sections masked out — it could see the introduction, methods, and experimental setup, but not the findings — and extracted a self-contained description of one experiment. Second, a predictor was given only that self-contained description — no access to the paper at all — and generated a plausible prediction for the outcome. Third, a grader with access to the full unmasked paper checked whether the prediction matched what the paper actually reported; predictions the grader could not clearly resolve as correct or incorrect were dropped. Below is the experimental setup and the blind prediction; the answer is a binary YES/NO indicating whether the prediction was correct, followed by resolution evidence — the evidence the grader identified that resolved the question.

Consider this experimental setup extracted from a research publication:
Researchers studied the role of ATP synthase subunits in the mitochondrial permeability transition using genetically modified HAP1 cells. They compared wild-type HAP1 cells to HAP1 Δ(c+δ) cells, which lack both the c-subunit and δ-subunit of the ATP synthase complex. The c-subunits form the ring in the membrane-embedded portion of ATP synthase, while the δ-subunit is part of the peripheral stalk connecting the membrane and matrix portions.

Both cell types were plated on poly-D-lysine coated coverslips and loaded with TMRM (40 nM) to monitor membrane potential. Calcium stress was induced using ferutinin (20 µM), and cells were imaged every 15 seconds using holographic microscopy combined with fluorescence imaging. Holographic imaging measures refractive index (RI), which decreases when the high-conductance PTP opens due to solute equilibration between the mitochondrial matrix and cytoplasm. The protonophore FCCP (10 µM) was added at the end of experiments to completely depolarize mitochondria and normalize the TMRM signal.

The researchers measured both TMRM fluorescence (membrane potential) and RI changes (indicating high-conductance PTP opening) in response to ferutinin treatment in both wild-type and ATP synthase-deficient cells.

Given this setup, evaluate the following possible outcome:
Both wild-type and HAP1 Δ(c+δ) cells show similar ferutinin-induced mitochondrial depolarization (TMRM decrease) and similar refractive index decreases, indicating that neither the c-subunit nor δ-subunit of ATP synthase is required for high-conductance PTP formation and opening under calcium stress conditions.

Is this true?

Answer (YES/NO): NO